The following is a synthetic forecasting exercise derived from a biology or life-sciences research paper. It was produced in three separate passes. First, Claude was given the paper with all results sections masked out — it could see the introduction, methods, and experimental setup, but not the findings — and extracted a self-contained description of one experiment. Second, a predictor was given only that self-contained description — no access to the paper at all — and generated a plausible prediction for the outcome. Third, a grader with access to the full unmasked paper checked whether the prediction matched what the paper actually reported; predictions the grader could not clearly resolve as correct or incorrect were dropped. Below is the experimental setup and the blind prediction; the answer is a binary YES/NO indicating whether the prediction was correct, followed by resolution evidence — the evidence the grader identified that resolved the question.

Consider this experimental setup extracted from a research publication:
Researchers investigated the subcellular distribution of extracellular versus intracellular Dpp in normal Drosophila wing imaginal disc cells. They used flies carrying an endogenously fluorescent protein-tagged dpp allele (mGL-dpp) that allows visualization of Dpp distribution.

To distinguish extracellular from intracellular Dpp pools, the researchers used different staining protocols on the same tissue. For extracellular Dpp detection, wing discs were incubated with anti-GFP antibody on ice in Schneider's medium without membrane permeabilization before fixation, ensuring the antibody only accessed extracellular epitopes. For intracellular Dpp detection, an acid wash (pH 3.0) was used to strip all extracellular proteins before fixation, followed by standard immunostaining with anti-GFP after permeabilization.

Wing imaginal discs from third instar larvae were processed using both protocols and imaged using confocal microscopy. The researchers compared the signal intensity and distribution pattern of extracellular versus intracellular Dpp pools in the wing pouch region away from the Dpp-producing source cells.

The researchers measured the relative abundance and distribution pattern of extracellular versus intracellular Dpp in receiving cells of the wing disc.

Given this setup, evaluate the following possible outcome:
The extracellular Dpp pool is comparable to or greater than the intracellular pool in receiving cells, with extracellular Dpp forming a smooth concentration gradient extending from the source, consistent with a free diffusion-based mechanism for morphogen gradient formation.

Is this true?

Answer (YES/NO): NO